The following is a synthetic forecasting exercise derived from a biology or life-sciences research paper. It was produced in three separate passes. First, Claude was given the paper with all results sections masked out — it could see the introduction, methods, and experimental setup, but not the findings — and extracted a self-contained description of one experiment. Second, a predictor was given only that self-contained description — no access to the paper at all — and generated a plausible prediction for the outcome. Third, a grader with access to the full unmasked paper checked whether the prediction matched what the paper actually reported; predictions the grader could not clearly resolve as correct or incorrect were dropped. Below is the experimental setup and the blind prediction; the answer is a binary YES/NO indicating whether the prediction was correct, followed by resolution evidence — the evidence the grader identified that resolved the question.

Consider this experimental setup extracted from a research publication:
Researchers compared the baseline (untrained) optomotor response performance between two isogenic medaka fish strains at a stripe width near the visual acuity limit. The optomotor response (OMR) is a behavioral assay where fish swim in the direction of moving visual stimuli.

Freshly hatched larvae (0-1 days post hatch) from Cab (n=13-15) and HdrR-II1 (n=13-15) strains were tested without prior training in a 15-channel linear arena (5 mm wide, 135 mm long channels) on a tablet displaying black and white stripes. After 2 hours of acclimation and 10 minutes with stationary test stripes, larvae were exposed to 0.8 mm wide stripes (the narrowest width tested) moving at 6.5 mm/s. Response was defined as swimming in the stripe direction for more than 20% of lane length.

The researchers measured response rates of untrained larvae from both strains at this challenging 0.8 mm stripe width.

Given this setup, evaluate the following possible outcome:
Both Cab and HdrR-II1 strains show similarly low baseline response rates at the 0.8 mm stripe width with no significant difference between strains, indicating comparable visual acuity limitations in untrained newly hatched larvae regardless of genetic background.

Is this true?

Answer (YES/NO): YES